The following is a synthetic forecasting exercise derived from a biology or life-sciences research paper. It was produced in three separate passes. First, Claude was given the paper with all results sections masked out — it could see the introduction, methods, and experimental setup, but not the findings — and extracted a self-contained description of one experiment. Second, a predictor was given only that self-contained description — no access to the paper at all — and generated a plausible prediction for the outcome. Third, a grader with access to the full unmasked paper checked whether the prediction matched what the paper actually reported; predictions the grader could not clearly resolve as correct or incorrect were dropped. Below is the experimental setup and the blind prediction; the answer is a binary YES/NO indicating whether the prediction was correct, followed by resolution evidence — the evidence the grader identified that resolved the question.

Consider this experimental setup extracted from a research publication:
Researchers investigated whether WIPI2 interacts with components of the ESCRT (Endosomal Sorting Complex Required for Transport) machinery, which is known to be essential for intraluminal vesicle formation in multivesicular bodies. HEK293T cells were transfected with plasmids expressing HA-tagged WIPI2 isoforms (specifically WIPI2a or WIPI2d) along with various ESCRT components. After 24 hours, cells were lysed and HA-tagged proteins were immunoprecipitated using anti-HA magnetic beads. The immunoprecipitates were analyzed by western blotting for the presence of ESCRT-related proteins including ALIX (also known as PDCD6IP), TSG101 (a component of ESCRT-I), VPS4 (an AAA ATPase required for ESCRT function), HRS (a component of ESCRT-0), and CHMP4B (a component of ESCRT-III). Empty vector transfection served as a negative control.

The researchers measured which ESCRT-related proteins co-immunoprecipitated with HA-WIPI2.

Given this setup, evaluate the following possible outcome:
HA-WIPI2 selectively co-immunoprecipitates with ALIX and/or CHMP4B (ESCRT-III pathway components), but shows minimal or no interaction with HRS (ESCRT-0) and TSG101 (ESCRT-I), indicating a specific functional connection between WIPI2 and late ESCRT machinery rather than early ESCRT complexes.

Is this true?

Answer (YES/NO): NO